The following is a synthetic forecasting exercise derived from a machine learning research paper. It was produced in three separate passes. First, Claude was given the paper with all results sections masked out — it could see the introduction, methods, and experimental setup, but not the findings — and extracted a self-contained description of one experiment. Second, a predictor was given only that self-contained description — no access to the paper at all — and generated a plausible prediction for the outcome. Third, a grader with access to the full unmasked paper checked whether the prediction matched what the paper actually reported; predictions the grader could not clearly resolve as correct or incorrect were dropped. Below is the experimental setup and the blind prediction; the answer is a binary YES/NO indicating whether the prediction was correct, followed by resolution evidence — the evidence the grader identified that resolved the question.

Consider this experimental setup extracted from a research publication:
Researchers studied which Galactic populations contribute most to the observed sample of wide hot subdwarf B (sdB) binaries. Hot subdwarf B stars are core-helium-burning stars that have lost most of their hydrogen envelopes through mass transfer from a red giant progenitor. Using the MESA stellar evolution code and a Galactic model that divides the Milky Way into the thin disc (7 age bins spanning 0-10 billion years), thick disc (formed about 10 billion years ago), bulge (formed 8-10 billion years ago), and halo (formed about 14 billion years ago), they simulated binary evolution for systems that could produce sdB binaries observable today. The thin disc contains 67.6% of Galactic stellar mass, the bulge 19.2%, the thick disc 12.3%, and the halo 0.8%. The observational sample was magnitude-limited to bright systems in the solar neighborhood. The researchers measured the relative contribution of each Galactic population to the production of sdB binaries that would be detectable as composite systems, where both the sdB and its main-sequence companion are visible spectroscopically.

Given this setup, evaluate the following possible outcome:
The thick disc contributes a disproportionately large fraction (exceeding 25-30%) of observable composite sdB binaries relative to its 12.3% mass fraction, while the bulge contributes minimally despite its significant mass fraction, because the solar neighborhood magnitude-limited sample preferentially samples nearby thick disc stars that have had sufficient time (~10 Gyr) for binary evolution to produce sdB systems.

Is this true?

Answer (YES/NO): NO